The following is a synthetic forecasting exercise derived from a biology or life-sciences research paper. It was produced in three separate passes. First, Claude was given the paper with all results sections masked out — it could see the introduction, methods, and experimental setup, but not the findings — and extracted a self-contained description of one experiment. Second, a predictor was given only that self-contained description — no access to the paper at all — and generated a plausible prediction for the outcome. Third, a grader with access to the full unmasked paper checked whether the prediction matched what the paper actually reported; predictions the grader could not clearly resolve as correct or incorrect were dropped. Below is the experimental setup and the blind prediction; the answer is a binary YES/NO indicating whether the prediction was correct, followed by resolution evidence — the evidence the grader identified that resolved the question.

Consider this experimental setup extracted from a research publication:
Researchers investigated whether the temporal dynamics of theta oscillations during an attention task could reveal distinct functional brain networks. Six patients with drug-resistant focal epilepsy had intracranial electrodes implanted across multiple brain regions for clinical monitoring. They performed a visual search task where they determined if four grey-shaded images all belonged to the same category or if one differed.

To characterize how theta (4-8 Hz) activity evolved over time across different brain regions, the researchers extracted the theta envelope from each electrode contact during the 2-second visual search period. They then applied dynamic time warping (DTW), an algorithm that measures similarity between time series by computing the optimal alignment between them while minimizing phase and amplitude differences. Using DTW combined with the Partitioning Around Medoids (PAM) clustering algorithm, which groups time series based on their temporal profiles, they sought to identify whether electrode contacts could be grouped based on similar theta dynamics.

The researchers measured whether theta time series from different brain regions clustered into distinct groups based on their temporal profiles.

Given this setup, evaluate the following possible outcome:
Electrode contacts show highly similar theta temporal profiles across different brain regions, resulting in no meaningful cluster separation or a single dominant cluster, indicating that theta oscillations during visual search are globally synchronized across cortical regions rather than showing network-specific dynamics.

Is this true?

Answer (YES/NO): NO